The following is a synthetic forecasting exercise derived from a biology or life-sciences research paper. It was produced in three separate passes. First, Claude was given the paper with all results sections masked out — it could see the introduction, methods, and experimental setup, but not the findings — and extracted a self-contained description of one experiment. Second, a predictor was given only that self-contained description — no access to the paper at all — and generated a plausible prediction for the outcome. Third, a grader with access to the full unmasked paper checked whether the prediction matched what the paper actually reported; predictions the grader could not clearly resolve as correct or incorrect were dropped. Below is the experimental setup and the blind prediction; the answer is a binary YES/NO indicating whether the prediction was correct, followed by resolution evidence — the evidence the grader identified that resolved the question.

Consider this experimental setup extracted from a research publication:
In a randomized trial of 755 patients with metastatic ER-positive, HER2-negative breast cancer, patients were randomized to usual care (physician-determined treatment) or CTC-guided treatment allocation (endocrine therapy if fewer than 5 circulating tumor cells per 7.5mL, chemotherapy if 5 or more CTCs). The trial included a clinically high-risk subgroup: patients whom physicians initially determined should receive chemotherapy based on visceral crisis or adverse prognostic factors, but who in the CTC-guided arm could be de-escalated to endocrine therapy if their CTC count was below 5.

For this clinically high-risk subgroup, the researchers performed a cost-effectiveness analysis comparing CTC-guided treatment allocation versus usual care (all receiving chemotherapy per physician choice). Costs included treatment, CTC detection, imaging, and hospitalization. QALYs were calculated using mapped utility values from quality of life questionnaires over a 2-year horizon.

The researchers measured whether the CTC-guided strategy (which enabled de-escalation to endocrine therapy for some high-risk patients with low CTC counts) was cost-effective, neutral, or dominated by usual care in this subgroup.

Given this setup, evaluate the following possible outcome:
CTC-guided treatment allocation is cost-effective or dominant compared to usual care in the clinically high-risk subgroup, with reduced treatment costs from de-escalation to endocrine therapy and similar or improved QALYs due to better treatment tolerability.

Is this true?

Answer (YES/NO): YES